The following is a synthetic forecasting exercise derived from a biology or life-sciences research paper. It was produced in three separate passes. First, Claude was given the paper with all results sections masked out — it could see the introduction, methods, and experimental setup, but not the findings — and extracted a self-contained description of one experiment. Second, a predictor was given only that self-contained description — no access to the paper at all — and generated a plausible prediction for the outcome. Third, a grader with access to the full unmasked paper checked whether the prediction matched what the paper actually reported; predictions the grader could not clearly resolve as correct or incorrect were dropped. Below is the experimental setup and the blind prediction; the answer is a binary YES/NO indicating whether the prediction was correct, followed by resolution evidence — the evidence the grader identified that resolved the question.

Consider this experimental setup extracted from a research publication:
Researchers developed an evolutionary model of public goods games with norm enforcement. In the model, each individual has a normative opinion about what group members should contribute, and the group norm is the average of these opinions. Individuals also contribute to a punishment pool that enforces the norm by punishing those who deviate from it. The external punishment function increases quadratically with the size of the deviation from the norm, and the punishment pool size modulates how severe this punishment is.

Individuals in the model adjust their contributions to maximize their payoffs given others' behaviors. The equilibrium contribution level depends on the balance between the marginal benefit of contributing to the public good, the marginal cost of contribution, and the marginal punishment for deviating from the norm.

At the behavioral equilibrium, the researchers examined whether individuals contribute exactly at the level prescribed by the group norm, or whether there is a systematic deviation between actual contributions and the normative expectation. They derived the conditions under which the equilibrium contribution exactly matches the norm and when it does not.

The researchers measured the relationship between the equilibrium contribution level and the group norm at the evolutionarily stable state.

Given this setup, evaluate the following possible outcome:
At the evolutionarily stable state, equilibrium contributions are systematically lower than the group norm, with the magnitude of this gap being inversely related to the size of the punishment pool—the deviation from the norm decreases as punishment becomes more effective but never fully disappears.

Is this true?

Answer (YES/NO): YES